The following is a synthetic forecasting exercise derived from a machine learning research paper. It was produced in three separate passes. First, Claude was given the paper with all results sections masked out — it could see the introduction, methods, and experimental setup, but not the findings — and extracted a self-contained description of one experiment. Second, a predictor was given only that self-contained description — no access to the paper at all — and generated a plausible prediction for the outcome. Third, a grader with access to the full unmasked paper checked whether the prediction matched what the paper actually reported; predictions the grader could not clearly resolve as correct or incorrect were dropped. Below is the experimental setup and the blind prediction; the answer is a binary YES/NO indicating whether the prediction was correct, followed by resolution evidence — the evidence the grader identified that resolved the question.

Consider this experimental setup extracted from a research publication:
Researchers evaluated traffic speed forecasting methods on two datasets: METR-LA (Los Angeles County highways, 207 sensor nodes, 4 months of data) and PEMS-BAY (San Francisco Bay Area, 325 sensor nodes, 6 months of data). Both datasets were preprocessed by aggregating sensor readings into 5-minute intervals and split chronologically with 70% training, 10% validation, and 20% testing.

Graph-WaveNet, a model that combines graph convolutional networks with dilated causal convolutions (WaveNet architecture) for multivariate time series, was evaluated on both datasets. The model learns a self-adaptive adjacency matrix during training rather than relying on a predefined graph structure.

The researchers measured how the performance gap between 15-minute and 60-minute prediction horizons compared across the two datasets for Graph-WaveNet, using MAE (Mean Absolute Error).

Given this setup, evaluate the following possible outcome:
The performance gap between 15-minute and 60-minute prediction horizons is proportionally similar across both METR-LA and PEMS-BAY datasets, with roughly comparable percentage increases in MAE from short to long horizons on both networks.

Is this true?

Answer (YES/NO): NO